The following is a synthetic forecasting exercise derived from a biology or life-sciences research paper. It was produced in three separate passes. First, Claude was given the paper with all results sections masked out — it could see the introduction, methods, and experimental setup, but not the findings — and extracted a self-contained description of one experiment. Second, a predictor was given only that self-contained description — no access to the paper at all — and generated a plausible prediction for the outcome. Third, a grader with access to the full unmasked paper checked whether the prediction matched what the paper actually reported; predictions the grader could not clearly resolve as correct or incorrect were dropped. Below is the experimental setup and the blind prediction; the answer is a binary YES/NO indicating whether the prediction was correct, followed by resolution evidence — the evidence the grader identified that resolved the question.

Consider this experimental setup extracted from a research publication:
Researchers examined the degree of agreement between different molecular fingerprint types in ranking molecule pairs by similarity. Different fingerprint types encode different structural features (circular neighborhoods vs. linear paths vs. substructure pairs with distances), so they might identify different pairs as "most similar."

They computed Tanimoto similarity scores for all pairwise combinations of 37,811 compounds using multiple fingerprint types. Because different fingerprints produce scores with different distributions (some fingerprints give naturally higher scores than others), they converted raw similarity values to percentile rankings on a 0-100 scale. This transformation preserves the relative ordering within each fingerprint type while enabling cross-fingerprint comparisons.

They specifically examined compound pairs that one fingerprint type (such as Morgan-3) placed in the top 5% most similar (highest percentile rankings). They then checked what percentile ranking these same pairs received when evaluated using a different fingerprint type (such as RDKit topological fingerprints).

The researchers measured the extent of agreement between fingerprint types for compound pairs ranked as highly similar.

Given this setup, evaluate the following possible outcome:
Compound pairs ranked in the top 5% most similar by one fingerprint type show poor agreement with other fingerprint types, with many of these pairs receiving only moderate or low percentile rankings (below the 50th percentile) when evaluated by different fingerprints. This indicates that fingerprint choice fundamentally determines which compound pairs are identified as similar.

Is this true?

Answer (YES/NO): YES